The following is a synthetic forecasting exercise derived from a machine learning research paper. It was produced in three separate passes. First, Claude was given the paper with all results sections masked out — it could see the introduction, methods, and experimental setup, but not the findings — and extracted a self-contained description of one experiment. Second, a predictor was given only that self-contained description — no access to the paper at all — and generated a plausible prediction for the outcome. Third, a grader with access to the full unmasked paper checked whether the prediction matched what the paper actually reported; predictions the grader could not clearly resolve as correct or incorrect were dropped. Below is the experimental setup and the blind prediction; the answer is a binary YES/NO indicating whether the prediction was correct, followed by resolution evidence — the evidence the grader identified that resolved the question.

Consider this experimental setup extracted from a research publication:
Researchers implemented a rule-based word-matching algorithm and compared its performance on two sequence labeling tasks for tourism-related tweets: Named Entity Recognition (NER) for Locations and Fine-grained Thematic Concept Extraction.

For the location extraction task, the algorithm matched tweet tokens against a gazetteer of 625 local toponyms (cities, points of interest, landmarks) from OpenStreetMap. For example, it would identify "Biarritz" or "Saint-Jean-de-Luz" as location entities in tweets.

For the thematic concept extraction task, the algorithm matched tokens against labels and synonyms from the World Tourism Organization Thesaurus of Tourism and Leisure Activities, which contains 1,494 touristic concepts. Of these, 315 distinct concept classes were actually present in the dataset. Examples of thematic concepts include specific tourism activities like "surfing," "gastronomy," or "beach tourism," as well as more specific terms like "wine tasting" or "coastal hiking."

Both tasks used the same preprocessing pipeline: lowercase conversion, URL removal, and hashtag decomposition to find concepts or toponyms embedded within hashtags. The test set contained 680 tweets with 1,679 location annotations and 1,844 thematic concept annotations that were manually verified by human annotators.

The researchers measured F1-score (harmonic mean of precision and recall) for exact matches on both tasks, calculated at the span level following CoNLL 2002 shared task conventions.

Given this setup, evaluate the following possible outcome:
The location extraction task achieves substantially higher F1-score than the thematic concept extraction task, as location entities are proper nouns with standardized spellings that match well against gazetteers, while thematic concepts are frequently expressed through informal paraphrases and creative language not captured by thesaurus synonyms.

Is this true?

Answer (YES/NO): NO